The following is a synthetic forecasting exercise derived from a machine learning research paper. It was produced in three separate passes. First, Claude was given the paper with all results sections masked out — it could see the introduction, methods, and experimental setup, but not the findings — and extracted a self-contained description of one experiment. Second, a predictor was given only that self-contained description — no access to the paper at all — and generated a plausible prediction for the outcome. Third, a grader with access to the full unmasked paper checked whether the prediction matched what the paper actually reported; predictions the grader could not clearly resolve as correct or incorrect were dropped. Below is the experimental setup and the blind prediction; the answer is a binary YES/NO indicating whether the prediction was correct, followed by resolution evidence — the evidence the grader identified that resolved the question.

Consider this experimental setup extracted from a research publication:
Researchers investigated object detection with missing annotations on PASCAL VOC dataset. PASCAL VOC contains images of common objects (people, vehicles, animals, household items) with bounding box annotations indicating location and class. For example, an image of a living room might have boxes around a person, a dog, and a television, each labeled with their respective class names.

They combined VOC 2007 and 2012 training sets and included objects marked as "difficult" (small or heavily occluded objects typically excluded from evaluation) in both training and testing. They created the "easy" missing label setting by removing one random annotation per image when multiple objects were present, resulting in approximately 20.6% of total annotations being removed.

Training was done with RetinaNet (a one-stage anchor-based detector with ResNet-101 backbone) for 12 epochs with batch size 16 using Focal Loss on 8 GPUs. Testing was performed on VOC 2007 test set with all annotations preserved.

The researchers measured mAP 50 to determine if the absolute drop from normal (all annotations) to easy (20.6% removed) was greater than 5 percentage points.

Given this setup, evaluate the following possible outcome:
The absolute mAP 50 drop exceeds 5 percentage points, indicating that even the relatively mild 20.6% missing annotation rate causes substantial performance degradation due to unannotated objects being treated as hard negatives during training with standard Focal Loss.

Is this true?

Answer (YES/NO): YES